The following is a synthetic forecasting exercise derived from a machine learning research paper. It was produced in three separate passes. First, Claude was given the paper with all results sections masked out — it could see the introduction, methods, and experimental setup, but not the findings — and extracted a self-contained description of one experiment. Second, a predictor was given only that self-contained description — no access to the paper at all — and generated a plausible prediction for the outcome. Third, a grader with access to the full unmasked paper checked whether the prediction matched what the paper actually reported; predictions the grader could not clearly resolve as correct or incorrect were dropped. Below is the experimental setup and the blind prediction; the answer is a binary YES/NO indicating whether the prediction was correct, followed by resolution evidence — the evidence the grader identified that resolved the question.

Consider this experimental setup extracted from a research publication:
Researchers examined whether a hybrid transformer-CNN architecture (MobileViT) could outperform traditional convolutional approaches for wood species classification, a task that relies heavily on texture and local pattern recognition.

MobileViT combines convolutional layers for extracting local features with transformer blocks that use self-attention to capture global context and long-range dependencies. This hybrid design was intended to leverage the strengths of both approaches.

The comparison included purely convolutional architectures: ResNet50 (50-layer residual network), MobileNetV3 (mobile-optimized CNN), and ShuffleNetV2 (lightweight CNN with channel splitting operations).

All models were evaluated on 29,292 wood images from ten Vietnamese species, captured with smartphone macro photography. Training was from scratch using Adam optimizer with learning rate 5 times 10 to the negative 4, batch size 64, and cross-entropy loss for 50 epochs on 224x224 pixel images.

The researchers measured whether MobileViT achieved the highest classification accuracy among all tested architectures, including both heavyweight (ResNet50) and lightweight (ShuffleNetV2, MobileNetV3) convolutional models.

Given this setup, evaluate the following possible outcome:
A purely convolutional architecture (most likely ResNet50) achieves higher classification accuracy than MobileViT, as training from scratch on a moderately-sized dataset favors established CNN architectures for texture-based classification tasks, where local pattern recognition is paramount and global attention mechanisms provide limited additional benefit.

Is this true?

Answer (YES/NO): NO